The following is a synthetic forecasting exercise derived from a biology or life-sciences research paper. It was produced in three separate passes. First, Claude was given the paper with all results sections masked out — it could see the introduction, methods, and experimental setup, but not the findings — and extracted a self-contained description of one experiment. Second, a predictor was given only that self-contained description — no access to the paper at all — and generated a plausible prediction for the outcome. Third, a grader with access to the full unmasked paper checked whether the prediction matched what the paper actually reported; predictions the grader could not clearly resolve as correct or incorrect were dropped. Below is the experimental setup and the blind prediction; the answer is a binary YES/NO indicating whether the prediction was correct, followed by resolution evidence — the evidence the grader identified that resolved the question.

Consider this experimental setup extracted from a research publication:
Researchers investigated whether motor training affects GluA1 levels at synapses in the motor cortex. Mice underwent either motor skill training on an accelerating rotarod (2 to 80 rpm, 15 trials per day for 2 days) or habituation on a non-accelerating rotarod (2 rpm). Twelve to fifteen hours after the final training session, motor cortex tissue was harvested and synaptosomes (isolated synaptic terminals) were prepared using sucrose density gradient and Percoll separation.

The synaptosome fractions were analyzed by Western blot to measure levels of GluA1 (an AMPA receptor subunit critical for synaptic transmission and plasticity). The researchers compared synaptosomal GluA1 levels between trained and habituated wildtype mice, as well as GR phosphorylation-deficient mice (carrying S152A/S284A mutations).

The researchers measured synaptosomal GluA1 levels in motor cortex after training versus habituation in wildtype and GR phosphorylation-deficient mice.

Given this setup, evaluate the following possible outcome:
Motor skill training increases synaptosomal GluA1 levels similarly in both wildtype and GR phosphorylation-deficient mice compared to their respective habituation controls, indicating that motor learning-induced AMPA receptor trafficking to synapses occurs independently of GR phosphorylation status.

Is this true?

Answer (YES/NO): NO